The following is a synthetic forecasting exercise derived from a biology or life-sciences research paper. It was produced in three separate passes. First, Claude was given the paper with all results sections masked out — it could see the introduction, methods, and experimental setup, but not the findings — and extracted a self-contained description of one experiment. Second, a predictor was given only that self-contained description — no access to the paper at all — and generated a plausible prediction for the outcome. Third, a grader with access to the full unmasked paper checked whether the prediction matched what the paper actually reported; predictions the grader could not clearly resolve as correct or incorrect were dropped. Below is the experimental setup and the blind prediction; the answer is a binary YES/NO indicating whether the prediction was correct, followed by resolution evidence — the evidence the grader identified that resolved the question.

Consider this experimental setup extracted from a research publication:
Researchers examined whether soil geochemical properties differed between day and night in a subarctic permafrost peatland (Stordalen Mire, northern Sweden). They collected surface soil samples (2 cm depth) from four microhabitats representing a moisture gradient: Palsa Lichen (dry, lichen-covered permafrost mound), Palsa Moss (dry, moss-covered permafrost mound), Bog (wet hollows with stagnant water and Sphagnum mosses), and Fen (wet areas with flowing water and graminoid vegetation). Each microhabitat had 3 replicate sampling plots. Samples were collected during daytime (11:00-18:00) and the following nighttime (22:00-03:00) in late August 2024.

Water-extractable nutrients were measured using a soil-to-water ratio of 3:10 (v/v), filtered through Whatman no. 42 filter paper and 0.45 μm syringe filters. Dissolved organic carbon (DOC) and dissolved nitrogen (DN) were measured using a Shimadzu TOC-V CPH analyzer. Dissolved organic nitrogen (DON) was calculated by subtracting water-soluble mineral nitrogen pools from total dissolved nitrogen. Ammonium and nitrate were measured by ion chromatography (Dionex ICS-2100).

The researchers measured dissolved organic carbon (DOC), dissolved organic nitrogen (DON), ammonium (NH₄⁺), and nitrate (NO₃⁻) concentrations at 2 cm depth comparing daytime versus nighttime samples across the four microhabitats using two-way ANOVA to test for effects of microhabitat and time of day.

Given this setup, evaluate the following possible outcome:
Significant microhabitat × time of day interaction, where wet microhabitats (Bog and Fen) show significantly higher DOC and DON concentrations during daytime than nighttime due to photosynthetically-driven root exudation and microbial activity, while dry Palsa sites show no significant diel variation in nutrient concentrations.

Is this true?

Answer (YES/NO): NO